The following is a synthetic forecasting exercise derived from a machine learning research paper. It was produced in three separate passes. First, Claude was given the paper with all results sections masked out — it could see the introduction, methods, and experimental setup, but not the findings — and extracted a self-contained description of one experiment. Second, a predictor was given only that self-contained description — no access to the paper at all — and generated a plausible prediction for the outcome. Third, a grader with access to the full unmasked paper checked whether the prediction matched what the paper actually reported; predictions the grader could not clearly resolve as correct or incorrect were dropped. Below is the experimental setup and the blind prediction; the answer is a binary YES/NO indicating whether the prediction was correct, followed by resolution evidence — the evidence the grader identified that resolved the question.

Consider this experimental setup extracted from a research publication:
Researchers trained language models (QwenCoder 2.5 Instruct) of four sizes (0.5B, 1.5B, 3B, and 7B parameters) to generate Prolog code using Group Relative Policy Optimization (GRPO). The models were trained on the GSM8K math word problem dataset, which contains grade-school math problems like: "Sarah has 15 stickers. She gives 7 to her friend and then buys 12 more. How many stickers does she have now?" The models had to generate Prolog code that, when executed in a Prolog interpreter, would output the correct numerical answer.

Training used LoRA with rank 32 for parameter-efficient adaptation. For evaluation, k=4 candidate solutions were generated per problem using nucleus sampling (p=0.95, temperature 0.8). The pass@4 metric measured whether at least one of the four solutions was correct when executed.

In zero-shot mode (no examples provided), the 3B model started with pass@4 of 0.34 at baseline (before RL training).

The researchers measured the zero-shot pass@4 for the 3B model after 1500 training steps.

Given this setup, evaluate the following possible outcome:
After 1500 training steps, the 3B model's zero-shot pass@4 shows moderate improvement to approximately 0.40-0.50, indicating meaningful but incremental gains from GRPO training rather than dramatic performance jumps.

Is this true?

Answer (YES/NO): NO